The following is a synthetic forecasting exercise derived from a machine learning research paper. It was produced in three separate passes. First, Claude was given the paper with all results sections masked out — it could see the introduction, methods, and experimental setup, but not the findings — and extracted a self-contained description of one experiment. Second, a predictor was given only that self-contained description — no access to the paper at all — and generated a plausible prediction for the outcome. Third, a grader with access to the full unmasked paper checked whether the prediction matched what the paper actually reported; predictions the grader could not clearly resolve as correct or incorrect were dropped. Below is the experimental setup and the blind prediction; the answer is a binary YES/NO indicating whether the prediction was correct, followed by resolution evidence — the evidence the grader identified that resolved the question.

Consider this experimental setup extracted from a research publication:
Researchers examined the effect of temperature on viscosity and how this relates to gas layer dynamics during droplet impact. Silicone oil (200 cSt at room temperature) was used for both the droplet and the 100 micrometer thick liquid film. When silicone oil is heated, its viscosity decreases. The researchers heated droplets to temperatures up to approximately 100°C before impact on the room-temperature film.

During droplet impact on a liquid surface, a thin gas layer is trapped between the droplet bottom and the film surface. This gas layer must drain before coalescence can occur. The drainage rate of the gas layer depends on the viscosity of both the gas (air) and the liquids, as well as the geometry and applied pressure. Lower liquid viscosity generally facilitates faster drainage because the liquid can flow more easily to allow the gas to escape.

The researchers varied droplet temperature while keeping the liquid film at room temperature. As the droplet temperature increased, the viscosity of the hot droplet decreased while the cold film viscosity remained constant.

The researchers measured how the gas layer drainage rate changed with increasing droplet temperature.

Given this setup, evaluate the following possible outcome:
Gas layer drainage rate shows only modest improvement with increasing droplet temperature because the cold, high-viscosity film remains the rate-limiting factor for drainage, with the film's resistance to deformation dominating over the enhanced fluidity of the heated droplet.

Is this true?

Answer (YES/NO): NO